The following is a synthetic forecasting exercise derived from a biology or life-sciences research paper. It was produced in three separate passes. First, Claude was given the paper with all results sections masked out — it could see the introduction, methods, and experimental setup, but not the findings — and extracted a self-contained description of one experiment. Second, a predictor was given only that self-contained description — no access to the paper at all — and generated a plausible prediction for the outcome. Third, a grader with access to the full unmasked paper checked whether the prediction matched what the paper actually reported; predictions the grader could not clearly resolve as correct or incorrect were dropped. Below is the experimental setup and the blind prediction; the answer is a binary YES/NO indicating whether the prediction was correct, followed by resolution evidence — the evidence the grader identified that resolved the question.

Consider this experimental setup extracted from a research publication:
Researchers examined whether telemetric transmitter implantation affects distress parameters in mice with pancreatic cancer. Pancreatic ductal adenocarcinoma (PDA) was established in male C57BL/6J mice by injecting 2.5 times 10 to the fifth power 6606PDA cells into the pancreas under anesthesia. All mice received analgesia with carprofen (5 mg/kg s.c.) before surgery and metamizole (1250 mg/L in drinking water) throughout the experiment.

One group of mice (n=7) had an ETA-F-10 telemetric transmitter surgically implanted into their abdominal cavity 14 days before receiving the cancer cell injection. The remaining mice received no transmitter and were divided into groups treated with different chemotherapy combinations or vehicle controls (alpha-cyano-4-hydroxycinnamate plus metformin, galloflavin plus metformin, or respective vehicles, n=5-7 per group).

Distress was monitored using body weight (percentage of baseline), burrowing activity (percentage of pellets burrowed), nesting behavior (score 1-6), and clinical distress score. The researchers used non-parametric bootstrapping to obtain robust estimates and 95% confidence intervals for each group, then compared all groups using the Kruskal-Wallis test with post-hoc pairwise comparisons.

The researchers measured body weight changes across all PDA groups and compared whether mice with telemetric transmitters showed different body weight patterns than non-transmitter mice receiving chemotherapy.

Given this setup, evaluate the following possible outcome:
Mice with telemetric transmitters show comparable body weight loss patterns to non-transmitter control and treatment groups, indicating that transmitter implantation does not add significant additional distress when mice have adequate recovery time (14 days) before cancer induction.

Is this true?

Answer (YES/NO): NO